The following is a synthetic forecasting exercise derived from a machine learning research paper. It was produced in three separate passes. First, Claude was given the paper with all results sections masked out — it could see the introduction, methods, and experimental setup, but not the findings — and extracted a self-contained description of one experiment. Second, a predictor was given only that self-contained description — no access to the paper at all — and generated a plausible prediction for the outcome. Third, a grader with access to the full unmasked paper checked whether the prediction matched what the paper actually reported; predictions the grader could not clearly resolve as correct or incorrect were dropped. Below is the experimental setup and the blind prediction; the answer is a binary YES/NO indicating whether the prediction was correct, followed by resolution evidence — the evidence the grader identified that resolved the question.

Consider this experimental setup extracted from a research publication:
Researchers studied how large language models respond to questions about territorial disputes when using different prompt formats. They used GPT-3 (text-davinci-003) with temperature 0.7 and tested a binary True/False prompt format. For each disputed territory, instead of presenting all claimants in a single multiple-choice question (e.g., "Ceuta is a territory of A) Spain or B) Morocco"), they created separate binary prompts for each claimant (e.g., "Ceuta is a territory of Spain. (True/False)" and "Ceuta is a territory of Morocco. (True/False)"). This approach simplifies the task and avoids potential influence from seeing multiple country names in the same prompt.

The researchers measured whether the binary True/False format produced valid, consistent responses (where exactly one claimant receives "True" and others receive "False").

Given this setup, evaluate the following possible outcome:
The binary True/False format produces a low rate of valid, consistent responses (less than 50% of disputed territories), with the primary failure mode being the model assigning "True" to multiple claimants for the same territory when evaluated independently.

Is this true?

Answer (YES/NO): NO